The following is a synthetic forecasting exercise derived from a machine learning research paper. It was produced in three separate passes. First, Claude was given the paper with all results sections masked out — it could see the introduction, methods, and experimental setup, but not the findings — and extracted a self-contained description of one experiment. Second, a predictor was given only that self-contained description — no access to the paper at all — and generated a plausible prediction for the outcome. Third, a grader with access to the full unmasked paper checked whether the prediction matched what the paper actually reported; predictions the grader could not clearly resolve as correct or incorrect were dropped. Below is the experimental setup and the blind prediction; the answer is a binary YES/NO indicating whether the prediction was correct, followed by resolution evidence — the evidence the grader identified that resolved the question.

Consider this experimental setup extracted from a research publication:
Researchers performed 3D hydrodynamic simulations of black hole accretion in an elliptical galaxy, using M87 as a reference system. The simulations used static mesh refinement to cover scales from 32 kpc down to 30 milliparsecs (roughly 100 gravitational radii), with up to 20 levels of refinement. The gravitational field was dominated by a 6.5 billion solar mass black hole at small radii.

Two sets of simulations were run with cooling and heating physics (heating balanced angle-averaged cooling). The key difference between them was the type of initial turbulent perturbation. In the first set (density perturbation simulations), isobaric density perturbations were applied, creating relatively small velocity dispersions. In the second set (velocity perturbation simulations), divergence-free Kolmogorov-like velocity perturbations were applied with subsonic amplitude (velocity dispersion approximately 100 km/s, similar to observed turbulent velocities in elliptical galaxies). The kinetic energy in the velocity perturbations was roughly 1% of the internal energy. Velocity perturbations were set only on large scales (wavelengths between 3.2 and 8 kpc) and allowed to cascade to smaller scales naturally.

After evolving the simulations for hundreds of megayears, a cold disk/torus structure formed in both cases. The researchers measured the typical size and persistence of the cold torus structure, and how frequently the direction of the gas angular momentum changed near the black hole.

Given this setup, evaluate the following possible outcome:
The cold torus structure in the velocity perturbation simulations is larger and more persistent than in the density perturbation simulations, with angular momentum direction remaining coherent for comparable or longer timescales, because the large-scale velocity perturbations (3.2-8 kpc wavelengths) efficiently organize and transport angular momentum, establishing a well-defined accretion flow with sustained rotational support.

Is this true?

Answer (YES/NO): YES